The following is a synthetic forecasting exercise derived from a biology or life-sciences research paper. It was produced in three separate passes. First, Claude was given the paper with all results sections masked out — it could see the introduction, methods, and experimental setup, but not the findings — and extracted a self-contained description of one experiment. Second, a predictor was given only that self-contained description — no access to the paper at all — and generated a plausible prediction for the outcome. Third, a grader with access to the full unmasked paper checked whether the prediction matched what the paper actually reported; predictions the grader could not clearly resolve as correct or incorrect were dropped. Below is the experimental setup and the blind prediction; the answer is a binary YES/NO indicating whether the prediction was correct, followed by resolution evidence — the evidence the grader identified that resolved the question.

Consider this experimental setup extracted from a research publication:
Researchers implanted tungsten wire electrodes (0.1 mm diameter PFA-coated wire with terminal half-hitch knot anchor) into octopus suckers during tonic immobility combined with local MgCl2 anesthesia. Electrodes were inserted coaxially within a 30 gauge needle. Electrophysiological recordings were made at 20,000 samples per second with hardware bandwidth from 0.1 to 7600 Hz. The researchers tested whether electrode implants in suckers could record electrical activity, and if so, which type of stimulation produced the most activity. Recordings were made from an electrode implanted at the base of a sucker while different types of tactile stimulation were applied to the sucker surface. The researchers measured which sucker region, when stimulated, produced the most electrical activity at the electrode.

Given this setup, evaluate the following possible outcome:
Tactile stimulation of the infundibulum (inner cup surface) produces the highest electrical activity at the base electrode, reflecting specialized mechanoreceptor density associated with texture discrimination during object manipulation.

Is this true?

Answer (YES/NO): YES